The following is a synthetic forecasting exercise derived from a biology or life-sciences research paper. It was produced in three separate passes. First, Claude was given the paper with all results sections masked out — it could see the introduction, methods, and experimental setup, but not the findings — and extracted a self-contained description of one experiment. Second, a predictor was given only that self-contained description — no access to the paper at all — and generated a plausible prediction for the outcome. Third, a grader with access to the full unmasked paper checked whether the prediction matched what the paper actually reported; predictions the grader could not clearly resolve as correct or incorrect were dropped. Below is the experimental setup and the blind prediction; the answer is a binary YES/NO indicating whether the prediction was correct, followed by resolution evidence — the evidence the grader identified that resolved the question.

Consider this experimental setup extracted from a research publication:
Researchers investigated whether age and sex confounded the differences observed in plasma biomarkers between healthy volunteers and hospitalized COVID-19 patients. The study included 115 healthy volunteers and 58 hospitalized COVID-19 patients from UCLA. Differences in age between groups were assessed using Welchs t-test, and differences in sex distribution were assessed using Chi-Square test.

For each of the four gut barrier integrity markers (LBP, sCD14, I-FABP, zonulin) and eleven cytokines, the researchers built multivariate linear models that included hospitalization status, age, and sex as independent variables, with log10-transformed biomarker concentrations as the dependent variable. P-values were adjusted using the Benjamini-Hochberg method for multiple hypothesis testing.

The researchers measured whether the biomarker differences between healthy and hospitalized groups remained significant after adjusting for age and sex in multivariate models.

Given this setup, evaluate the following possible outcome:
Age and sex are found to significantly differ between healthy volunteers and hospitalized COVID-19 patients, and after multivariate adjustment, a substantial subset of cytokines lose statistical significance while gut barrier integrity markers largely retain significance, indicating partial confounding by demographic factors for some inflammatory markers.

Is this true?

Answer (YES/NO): NO